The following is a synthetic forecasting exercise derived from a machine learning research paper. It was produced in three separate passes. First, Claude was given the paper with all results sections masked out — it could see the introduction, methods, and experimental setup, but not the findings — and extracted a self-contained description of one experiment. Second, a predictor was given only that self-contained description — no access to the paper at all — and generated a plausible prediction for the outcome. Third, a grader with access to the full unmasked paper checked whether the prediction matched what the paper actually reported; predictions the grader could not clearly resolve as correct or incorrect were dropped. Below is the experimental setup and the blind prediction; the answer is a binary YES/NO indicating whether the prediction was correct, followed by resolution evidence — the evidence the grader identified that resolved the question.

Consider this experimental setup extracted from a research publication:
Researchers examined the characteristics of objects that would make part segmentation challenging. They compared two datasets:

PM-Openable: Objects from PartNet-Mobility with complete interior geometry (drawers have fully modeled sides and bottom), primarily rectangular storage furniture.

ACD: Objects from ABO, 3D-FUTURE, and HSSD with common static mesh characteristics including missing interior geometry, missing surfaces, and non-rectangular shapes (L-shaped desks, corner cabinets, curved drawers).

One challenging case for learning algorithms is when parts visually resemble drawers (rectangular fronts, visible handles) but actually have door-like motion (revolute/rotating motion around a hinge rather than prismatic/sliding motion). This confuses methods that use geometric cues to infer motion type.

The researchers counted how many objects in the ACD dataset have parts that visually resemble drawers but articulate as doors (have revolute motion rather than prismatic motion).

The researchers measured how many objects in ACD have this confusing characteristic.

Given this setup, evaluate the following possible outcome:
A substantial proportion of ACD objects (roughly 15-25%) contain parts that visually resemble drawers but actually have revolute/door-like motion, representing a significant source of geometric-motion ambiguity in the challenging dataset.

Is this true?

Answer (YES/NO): NO